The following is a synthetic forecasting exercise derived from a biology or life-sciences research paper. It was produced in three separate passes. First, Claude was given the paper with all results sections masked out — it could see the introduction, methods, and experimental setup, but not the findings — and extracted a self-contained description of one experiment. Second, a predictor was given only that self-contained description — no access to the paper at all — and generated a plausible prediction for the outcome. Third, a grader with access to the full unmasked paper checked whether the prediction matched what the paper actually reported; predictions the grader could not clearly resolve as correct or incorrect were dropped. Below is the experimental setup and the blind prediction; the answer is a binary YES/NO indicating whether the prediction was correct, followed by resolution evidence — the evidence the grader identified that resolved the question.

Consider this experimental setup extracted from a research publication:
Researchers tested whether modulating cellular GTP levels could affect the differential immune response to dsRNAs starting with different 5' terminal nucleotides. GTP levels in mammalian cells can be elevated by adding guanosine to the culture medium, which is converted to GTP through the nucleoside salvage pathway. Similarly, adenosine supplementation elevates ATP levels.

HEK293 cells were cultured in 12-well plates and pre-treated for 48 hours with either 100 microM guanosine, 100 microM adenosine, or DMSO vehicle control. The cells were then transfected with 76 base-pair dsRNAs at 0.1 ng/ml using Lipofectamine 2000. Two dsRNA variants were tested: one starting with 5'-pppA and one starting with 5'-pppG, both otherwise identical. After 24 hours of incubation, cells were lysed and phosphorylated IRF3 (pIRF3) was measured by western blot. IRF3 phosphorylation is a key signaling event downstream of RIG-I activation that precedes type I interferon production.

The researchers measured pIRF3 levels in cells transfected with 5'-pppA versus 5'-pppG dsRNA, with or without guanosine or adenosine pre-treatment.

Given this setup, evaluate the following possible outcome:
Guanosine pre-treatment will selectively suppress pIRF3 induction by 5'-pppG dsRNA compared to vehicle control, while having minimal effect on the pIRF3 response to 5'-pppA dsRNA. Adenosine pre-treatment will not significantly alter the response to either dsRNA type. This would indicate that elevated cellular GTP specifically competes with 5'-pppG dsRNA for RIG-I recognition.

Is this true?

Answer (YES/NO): NO